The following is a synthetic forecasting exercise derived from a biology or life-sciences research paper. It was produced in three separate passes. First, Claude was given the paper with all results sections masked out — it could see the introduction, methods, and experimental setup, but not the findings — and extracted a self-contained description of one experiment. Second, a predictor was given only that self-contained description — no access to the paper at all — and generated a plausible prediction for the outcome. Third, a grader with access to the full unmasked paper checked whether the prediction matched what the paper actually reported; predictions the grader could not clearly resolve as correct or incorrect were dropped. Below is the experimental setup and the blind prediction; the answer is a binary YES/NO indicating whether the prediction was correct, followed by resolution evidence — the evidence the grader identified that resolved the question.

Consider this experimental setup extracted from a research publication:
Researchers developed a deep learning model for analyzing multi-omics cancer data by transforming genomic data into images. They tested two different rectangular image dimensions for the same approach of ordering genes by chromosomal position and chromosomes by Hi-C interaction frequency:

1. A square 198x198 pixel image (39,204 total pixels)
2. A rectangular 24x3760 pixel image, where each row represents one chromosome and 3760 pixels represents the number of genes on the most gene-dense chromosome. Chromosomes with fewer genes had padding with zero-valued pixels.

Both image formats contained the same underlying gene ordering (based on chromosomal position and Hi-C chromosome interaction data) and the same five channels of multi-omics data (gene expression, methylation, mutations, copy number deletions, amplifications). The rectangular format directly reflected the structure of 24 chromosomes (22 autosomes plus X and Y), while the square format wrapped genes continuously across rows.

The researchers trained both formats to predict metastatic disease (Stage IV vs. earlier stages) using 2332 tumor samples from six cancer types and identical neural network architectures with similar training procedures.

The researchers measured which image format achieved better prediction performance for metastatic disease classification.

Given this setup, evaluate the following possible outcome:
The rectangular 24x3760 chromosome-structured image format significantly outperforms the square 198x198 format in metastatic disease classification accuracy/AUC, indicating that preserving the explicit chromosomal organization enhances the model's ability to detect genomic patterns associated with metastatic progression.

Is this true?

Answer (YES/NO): NO